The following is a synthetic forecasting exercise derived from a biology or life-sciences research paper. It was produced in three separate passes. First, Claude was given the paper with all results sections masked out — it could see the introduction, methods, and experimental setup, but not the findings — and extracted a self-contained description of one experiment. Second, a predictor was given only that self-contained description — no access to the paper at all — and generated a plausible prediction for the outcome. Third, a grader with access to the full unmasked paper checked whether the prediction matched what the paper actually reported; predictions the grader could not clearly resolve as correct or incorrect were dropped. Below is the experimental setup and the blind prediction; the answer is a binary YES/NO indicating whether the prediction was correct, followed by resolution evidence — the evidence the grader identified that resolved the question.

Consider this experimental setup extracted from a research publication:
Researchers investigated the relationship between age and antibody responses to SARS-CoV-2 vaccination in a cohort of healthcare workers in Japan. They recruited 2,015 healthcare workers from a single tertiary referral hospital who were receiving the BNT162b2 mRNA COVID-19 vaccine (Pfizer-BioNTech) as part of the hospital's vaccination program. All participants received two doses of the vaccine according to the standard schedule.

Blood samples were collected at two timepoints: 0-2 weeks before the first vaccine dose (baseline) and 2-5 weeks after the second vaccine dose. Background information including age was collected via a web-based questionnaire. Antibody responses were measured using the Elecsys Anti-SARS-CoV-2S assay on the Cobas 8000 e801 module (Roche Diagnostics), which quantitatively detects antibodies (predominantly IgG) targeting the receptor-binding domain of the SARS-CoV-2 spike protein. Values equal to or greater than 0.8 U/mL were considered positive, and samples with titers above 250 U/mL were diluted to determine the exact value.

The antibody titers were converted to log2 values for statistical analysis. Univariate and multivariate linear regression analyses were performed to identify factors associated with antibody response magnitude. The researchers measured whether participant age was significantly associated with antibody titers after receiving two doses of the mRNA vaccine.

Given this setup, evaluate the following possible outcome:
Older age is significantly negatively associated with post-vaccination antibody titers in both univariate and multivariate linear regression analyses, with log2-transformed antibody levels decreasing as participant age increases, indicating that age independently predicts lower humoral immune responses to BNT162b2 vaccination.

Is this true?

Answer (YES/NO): YES